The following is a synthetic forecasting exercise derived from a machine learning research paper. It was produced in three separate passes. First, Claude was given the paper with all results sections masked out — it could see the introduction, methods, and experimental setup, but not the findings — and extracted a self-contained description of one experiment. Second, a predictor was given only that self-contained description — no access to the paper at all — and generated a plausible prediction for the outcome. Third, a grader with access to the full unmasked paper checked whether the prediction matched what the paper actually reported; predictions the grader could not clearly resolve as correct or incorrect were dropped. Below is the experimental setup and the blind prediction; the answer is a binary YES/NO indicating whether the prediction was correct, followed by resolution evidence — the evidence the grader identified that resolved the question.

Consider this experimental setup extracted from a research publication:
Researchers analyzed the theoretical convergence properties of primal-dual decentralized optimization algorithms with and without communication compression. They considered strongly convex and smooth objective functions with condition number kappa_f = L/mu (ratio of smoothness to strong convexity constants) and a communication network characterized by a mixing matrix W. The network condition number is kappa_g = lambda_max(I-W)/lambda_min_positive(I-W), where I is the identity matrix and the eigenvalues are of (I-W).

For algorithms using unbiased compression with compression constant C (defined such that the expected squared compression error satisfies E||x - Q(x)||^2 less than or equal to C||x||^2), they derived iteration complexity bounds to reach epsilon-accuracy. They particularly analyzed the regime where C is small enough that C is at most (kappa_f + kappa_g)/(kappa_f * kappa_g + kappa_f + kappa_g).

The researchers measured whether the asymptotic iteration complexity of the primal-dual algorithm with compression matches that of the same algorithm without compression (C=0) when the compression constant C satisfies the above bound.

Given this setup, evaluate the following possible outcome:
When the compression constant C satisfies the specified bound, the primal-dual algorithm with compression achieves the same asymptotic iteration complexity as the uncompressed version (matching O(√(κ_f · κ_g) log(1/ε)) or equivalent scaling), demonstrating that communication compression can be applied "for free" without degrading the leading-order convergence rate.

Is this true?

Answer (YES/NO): NO